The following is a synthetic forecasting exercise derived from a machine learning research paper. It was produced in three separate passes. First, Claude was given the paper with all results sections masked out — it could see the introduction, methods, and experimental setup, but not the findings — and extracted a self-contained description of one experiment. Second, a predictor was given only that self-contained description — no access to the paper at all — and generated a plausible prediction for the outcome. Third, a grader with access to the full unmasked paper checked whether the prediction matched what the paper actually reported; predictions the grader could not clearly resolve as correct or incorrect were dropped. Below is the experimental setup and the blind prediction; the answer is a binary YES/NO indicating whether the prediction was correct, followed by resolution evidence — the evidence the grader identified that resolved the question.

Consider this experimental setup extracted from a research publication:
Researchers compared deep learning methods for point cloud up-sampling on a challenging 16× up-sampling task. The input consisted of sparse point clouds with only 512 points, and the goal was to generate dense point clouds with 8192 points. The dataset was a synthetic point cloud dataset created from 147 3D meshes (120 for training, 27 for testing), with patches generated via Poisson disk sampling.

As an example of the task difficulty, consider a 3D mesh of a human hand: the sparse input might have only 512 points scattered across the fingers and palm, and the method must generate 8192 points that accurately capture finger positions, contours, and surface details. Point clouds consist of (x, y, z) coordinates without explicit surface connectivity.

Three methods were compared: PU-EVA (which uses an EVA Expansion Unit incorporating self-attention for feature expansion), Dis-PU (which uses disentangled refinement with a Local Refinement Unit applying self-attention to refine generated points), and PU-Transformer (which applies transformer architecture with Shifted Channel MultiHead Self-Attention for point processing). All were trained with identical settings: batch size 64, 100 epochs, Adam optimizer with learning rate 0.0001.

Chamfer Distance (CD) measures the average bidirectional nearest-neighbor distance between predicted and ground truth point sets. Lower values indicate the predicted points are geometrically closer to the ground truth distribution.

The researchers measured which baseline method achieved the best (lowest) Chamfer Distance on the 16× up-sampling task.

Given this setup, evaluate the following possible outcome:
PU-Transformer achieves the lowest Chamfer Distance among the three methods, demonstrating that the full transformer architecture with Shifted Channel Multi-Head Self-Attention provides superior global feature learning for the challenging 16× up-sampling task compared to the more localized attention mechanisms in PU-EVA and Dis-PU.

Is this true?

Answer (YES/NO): NO